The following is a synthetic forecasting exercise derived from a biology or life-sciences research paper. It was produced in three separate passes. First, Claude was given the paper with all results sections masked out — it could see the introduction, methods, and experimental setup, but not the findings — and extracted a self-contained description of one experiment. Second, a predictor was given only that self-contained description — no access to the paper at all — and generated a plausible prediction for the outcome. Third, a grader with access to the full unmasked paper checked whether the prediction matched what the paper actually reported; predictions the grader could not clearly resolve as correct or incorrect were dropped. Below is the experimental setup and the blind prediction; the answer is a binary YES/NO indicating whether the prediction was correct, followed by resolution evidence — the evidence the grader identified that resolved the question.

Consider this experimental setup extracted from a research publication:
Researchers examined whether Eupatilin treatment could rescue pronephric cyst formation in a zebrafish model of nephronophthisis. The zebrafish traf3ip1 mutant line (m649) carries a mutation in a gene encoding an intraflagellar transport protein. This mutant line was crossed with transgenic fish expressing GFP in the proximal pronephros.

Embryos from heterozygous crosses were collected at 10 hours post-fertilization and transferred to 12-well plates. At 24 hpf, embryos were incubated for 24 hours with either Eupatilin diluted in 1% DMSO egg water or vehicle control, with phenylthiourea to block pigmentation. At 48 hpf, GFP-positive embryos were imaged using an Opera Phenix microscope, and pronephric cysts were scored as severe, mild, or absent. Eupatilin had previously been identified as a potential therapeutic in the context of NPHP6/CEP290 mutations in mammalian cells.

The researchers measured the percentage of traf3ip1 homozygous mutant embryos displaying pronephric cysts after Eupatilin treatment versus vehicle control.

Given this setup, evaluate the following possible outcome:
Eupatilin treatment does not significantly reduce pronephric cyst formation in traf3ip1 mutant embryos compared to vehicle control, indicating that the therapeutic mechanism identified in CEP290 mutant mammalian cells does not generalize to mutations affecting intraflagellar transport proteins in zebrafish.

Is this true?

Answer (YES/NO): YES